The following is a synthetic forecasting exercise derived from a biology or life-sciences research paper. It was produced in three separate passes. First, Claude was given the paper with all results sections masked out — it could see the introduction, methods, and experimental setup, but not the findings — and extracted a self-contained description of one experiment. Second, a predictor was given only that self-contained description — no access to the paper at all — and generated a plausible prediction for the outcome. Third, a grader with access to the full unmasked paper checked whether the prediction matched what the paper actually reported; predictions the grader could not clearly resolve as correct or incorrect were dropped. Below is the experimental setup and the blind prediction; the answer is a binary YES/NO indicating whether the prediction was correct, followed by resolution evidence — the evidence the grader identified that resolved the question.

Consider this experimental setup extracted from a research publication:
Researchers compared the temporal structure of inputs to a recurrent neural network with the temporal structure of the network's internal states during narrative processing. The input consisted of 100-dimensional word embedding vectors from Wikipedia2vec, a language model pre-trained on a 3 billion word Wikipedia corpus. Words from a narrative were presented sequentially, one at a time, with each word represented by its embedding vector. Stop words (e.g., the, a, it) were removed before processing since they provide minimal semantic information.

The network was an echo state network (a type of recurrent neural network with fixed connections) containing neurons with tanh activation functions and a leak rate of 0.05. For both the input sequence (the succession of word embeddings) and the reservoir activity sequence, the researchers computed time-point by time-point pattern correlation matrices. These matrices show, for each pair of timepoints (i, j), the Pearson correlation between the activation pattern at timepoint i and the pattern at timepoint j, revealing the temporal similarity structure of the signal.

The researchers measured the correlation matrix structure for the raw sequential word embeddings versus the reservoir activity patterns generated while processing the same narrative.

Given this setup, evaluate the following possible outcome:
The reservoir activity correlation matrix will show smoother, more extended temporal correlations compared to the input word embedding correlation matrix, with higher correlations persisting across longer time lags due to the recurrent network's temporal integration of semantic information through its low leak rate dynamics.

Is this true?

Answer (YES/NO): YES